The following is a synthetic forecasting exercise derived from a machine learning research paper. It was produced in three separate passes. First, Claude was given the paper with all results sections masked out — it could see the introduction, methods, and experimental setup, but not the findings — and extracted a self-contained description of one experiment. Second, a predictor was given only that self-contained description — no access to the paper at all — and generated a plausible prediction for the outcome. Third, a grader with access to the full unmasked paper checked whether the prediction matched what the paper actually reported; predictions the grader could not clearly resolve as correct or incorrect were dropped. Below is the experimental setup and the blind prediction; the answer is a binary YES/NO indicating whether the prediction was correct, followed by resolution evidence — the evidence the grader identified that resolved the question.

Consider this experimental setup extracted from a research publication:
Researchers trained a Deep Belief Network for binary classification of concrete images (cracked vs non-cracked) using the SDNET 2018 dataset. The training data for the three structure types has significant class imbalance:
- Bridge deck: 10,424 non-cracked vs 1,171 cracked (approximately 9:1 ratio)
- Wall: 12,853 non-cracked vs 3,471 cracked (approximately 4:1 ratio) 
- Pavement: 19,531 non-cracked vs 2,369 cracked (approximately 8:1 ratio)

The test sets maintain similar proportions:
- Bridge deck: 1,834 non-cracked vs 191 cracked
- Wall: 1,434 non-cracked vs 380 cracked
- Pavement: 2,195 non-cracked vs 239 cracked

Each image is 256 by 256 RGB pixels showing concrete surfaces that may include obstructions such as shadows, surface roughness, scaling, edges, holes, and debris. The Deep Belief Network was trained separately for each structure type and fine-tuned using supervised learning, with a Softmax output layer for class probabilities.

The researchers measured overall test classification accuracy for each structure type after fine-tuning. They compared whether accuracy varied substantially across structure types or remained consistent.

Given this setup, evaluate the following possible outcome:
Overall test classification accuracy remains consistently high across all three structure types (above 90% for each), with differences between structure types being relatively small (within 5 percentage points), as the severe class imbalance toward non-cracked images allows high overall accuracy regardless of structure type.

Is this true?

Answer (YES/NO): YES